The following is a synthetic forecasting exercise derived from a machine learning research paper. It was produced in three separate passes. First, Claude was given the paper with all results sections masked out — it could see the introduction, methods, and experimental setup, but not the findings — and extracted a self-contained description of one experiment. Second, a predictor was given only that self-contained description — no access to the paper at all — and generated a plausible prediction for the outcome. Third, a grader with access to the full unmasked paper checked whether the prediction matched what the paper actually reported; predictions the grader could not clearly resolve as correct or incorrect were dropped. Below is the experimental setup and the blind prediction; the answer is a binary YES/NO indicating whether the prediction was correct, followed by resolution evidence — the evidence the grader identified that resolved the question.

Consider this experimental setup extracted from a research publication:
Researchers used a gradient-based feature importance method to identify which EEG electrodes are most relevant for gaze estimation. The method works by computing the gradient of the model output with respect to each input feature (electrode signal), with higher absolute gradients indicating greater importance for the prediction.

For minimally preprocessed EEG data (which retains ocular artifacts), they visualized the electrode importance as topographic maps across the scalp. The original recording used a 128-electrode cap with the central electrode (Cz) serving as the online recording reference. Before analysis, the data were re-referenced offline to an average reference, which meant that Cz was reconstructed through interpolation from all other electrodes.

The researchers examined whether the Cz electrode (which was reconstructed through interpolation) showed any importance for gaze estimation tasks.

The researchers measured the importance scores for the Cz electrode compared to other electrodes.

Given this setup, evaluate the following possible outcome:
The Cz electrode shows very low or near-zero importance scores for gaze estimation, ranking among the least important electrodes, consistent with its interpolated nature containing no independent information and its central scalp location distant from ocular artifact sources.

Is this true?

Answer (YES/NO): NO